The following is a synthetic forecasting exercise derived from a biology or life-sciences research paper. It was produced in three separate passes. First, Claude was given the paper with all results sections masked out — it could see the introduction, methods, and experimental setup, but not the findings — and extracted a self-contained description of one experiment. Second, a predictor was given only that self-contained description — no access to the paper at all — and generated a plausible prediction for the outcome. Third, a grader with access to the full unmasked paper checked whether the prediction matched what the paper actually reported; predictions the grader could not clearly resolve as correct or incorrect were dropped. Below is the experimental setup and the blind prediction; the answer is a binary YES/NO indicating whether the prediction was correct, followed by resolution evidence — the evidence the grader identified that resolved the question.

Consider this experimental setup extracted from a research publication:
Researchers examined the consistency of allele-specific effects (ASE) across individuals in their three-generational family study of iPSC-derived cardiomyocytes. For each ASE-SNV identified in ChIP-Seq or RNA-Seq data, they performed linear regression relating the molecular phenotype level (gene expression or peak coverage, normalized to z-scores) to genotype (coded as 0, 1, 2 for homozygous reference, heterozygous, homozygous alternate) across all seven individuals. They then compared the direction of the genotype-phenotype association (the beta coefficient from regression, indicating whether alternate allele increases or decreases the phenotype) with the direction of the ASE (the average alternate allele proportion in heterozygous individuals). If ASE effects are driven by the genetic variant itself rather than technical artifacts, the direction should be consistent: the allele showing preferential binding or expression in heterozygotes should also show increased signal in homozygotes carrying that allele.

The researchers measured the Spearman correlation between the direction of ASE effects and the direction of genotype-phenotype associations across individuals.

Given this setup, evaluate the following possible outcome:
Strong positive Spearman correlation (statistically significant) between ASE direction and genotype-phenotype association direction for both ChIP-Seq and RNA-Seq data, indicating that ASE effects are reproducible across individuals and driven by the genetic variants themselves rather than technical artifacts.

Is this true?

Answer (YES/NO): YES